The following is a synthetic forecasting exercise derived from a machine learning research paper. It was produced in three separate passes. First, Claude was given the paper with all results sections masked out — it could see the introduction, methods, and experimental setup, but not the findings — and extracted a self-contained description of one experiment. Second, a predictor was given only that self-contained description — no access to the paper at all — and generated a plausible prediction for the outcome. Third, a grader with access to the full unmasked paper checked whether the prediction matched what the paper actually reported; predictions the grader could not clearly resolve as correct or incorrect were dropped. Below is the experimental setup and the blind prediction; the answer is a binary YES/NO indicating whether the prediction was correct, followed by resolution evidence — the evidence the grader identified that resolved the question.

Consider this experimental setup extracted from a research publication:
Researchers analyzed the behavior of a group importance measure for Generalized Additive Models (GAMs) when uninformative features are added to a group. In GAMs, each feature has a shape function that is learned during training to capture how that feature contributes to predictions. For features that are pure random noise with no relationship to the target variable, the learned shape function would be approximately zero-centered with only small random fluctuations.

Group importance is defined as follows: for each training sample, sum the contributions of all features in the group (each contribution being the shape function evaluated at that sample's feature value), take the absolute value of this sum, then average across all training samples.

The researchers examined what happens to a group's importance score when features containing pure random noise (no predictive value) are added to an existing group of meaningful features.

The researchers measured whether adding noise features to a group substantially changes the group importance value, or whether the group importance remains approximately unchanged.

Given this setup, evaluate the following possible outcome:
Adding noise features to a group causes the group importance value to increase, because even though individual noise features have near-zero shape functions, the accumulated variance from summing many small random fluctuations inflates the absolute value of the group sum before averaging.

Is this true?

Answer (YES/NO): NO